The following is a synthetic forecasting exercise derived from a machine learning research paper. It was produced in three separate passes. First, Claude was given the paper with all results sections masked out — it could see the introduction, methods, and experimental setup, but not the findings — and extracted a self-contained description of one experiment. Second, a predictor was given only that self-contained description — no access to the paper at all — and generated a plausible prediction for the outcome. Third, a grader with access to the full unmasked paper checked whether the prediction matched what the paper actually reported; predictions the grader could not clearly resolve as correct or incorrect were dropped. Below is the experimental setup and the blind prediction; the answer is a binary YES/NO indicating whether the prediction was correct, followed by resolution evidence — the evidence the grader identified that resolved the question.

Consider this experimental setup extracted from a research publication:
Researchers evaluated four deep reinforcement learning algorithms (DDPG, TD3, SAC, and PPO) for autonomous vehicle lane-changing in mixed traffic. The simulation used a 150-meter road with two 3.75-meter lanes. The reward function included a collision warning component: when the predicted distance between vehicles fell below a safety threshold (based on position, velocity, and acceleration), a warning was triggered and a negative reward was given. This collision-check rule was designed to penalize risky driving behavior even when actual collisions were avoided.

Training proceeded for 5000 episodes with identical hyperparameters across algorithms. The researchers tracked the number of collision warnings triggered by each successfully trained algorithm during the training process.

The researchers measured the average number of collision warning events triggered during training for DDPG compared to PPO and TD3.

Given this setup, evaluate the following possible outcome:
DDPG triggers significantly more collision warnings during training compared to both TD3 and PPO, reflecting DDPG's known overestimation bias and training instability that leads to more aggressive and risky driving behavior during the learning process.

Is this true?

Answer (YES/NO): YES